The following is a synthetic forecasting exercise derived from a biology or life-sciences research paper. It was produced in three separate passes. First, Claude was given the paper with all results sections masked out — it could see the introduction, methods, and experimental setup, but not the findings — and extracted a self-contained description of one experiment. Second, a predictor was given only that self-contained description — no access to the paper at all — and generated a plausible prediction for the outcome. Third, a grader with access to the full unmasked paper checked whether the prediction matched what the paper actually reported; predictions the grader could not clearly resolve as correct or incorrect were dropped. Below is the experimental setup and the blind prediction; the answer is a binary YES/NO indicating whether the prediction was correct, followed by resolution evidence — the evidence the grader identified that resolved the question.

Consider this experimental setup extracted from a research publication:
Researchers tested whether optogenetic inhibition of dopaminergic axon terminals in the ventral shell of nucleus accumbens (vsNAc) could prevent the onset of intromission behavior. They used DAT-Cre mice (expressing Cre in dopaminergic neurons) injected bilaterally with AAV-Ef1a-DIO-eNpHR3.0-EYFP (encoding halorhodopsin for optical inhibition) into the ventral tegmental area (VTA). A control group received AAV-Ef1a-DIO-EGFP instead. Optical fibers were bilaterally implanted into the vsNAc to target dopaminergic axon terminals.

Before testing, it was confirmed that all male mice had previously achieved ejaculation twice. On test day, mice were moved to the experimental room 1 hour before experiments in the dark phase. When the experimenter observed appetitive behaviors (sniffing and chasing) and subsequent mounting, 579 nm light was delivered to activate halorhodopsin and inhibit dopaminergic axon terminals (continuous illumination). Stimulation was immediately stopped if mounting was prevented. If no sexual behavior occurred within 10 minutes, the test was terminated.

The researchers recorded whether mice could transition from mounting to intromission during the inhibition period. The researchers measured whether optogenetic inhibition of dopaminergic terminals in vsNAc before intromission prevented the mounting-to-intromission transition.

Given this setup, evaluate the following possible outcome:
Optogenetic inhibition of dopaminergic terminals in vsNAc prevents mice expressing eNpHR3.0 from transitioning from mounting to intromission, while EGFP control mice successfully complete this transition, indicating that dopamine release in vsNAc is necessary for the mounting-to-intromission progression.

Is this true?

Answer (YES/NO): NO